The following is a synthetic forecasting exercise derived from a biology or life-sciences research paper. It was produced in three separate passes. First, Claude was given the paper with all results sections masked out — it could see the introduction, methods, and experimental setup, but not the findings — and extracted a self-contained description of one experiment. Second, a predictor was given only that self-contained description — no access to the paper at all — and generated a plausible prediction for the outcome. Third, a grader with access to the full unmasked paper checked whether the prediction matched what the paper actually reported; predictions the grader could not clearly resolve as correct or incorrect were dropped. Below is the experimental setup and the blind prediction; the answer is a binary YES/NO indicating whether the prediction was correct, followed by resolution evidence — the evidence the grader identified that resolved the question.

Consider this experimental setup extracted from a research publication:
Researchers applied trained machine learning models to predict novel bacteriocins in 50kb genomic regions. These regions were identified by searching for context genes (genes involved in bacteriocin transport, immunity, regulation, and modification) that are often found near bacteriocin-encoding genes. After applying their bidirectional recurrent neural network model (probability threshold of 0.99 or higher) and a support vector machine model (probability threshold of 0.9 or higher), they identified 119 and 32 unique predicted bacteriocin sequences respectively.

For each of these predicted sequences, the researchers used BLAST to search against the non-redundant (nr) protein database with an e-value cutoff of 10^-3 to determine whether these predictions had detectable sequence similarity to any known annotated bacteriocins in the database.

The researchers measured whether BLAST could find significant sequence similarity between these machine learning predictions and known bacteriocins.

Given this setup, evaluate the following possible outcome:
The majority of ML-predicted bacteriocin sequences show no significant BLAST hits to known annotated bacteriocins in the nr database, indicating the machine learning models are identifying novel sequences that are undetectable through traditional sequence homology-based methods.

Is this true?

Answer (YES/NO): YES